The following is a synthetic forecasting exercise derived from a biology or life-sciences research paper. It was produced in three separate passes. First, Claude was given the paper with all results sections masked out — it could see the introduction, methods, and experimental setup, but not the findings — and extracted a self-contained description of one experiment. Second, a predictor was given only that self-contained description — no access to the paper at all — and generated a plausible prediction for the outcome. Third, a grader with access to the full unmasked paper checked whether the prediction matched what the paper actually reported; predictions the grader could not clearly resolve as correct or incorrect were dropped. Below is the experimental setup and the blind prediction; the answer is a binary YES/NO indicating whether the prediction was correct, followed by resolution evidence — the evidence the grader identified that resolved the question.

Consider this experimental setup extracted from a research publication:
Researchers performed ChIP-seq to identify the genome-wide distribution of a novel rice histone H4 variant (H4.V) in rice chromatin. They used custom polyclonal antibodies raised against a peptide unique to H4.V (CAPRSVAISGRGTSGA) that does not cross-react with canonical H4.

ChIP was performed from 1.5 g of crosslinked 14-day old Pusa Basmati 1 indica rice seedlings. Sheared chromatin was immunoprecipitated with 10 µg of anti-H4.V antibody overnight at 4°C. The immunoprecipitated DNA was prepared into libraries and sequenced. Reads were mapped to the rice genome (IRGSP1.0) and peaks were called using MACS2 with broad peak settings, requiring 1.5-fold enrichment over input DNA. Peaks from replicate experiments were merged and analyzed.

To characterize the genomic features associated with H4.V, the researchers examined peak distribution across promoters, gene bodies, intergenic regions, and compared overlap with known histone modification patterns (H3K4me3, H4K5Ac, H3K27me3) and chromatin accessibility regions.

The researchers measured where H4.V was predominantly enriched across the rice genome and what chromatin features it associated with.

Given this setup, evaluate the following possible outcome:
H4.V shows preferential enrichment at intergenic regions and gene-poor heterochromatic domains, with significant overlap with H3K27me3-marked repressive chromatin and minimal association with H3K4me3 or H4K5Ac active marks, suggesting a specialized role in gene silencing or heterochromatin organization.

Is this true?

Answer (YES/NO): NO